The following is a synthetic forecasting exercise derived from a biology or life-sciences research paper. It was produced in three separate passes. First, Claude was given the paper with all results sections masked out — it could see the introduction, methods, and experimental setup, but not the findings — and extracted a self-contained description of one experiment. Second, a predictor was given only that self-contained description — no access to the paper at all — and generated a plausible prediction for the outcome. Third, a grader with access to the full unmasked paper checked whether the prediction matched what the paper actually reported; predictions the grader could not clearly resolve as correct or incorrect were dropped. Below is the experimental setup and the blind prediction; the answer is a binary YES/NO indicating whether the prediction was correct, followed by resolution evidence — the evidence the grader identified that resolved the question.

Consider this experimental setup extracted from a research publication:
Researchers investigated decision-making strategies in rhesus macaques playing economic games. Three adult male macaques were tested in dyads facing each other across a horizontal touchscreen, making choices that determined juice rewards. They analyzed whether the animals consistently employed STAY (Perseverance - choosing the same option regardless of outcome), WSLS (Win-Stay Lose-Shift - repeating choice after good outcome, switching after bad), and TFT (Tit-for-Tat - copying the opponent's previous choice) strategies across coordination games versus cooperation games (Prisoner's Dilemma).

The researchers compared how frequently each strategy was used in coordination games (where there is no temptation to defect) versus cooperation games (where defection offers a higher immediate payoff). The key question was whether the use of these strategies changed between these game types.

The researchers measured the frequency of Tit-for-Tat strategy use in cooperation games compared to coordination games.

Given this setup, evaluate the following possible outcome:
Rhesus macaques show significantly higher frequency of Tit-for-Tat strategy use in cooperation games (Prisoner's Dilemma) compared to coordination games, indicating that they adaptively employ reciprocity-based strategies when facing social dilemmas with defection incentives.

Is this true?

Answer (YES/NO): NO